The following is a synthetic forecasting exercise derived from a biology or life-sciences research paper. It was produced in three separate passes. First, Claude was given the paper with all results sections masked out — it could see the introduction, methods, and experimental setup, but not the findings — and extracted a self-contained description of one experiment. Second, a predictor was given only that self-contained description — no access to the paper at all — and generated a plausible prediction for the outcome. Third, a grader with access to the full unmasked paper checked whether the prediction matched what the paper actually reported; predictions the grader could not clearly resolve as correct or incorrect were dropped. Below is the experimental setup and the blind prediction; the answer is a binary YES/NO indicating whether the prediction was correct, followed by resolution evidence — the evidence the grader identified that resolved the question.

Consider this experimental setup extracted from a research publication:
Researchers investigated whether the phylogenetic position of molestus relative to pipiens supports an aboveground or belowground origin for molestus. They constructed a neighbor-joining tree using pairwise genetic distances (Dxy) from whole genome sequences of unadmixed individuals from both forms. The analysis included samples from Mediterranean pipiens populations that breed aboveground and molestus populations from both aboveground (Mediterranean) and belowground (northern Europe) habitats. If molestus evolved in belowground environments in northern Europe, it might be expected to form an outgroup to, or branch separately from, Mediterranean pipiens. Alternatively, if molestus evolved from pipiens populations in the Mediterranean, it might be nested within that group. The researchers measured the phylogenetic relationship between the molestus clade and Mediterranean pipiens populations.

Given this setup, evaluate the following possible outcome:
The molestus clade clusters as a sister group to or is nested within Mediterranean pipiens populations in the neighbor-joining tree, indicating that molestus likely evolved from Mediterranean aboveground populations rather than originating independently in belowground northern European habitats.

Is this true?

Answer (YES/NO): YES